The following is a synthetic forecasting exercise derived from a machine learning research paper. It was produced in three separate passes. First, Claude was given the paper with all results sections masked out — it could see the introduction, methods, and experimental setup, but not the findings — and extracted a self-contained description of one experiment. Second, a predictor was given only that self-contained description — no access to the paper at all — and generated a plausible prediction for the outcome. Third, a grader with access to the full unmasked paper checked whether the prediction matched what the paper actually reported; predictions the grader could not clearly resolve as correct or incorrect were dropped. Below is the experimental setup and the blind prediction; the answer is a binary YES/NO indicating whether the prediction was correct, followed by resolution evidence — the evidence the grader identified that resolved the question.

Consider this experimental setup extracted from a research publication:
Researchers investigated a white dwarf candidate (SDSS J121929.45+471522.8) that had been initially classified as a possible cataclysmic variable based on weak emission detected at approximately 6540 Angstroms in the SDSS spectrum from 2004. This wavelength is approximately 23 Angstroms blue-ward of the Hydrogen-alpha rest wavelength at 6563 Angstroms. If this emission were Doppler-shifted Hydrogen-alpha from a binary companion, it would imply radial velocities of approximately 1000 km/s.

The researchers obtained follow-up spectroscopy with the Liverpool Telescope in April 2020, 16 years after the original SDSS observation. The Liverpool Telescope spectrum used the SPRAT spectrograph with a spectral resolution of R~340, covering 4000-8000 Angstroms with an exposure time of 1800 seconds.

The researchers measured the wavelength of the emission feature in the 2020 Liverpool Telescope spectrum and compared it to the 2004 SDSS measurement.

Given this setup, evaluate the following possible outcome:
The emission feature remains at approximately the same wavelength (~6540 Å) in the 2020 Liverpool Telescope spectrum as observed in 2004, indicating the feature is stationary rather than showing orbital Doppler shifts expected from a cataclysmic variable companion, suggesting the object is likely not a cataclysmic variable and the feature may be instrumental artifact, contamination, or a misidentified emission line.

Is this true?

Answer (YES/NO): YES